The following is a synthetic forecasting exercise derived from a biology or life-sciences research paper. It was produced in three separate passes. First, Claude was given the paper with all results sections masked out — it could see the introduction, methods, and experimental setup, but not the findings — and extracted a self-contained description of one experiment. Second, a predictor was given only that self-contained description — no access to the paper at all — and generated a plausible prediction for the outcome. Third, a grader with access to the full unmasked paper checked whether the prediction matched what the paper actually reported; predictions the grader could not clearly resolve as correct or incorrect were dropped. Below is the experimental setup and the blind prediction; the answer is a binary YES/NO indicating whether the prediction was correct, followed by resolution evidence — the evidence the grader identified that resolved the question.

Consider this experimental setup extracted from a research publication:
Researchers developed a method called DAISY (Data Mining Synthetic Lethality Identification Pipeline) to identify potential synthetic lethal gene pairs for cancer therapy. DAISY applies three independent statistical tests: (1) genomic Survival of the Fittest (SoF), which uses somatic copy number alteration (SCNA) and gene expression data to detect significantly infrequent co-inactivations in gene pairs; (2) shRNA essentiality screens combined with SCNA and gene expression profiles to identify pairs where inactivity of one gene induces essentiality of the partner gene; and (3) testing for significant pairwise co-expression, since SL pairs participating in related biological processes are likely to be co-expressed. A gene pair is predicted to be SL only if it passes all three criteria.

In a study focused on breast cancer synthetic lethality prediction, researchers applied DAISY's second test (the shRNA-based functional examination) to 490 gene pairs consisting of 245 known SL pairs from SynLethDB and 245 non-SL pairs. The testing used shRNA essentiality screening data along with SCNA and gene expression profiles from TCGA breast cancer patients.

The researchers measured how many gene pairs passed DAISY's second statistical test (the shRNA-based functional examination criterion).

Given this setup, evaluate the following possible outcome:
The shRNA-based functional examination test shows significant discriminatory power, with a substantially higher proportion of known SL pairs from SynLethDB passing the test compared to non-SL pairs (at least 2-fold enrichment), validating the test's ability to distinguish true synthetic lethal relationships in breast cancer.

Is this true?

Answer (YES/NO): NO